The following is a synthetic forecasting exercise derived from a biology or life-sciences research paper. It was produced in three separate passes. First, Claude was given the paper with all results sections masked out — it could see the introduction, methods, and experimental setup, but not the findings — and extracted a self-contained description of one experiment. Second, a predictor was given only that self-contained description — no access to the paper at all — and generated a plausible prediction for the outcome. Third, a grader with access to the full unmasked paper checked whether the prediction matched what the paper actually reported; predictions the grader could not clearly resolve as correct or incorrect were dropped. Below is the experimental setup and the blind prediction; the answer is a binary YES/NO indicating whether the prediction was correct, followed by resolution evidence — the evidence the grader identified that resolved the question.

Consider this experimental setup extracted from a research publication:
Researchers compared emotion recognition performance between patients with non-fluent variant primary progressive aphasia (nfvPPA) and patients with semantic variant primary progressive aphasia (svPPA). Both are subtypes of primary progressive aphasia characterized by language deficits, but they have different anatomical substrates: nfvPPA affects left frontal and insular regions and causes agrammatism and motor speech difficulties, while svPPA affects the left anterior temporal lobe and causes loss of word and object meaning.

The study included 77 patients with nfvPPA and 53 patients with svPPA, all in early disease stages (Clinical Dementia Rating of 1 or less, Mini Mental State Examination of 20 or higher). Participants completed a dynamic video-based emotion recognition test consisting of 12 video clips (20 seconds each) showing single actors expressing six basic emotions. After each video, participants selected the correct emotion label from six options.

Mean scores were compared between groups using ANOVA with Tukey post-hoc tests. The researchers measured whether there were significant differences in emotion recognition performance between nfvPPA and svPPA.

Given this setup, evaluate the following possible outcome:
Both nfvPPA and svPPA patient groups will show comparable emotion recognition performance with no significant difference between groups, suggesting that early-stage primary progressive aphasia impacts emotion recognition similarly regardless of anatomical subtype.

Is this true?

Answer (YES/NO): NO